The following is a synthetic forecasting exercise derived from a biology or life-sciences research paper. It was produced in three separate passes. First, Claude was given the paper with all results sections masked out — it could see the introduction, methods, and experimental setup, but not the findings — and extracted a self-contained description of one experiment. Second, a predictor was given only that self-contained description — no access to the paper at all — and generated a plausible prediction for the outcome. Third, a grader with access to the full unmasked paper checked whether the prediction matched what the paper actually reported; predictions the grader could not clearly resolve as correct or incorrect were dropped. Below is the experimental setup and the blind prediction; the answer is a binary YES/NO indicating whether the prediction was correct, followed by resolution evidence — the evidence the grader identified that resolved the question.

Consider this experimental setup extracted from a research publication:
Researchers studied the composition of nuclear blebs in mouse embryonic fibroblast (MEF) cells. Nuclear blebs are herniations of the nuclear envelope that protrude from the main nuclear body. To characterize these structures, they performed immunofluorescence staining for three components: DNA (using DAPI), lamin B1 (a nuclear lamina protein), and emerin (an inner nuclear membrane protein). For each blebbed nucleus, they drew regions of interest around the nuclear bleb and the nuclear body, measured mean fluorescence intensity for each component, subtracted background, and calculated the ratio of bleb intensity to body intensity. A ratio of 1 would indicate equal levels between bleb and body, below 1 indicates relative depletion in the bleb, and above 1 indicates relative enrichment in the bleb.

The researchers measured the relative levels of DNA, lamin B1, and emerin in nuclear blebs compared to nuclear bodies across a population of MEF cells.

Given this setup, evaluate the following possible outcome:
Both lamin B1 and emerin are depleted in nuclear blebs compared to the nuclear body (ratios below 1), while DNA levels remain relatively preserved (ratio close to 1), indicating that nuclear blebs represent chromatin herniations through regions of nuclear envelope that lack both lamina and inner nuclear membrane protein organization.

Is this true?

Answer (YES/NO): NO